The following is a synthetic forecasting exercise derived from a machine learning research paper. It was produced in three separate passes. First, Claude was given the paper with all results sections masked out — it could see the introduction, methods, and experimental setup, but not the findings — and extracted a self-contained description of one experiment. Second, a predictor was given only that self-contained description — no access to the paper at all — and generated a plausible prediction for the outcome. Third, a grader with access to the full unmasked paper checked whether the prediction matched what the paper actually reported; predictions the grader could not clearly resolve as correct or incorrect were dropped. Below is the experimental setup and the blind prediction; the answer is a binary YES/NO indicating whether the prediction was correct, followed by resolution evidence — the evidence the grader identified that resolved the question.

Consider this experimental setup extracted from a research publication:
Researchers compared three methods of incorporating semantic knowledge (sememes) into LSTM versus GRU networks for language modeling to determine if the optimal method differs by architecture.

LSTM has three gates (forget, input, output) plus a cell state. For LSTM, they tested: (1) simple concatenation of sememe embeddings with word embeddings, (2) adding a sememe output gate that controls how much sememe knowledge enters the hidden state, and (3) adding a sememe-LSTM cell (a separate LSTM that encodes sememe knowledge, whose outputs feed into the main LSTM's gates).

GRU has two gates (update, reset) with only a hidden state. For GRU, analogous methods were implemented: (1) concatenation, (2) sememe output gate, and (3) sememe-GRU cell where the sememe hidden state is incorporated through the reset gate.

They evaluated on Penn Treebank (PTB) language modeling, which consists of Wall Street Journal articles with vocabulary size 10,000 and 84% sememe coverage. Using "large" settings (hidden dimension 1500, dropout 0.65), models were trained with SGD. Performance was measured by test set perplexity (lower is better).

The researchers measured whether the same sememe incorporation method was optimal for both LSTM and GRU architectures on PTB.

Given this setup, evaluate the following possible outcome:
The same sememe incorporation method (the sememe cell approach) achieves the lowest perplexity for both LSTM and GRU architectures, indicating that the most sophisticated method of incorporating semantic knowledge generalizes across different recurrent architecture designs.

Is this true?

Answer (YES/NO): NO